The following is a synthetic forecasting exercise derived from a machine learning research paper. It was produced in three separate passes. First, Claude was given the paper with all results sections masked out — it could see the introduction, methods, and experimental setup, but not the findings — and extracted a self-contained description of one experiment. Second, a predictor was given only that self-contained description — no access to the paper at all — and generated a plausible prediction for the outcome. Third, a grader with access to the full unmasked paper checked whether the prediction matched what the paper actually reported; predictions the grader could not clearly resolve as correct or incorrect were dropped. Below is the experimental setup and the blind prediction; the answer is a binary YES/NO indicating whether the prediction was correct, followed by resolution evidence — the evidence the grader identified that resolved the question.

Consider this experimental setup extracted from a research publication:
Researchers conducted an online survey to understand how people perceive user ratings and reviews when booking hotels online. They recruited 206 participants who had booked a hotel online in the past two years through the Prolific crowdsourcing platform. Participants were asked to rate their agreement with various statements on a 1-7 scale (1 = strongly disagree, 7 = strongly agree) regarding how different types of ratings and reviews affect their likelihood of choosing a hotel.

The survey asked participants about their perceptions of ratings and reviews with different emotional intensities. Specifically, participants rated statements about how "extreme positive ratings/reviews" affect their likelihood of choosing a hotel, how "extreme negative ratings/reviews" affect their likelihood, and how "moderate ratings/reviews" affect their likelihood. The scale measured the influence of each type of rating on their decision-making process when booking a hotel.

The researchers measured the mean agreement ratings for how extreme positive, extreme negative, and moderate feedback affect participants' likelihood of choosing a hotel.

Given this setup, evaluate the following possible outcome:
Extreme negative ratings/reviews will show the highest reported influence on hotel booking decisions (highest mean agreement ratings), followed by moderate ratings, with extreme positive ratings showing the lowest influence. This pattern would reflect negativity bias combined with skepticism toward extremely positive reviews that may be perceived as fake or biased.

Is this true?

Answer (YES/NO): NO